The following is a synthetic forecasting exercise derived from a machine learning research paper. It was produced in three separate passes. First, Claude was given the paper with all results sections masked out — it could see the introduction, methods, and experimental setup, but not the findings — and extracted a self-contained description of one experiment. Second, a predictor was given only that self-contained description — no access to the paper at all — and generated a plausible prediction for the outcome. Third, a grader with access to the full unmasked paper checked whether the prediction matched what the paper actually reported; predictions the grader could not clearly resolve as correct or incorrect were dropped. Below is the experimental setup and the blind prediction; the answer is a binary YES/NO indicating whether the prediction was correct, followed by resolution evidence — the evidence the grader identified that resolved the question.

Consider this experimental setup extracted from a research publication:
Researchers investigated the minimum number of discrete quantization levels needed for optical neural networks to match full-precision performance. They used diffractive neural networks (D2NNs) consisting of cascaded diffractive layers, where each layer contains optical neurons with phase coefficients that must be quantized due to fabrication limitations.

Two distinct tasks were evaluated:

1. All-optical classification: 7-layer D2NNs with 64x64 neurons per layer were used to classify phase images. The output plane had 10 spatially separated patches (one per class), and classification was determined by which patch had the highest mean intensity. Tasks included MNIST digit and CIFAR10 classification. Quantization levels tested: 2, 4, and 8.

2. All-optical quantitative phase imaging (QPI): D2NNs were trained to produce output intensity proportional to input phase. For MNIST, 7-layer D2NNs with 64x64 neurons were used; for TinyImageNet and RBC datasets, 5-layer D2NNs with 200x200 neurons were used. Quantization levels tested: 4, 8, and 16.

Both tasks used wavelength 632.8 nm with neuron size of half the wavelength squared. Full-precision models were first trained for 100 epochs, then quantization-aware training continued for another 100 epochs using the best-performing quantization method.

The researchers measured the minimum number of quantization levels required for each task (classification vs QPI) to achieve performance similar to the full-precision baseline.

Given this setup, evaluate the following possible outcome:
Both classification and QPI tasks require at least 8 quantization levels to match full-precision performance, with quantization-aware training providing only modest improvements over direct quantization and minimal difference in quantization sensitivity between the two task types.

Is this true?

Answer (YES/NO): NO